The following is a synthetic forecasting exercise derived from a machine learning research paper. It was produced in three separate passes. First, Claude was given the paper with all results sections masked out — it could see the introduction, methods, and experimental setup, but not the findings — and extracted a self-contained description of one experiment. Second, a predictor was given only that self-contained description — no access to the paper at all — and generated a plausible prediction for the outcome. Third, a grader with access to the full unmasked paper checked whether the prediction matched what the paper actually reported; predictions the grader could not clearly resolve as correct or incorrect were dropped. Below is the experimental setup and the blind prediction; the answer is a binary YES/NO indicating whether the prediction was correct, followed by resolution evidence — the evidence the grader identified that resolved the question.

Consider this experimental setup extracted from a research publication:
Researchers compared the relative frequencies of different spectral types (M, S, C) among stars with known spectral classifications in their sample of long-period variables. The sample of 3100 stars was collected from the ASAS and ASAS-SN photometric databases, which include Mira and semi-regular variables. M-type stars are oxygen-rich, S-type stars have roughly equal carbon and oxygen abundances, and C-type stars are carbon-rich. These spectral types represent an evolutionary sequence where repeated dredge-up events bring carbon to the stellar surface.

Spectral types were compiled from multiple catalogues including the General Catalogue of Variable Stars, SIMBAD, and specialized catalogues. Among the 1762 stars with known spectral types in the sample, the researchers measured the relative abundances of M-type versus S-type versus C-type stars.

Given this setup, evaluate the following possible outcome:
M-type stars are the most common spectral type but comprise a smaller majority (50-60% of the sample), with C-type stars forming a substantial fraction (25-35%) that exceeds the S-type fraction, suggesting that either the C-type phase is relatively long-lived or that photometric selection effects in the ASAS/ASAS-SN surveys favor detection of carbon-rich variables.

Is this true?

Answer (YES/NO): NO